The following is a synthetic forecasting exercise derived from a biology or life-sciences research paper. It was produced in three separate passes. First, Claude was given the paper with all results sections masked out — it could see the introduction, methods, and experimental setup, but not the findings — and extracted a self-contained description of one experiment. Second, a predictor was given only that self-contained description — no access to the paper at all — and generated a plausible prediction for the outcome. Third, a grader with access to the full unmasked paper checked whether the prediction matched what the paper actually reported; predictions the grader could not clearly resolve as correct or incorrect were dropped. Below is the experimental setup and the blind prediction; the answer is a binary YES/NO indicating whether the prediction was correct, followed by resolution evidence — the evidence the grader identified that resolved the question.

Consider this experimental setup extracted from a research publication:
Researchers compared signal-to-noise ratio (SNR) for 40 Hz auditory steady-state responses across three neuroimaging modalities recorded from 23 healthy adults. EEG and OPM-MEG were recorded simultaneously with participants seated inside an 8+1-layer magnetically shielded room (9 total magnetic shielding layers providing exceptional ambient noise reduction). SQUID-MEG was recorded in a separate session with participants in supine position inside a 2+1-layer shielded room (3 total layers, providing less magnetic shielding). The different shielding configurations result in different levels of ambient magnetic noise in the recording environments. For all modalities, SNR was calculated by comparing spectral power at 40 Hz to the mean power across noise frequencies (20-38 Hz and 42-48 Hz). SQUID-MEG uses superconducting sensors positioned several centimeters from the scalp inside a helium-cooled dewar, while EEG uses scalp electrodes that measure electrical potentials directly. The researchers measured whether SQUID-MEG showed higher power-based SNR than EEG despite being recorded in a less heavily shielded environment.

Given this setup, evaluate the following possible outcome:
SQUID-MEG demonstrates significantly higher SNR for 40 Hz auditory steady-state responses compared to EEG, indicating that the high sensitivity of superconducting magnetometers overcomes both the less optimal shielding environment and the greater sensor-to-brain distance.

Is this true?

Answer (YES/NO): YES